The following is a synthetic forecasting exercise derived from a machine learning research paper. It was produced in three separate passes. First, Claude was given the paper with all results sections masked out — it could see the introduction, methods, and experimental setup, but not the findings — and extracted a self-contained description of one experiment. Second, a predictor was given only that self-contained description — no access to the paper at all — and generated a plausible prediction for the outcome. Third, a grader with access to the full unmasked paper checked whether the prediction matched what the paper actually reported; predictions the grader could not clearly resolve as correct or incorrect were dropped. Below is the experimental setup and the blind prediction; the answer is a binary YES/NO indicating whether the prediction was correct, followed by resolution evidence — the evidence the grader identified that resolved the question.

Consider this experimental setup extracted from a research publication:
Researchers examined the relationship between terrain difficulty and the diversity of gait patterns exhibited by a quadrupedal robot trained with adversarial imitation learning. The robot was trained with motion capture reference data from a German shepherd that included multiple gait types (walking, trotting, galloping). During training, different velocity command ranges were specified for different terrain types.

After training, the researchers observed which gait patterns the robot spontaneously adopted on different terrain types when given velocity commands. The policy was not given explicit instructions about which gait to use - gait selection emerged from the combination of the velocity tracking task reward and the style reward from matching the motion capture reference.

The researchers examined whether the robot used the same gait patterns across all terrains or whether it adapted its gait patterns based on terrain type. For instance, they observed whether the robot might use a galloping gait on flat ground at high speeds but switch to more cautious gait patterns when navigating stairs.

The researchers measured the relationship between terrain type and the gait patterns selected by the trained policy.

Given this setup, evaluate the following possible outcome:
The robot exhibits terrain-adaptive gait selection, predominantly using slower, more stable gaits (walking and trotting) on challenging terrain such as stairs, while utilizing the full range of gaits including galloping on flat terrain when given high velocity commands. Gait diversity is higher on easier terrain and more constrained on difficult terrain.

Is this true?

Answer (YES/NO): YES